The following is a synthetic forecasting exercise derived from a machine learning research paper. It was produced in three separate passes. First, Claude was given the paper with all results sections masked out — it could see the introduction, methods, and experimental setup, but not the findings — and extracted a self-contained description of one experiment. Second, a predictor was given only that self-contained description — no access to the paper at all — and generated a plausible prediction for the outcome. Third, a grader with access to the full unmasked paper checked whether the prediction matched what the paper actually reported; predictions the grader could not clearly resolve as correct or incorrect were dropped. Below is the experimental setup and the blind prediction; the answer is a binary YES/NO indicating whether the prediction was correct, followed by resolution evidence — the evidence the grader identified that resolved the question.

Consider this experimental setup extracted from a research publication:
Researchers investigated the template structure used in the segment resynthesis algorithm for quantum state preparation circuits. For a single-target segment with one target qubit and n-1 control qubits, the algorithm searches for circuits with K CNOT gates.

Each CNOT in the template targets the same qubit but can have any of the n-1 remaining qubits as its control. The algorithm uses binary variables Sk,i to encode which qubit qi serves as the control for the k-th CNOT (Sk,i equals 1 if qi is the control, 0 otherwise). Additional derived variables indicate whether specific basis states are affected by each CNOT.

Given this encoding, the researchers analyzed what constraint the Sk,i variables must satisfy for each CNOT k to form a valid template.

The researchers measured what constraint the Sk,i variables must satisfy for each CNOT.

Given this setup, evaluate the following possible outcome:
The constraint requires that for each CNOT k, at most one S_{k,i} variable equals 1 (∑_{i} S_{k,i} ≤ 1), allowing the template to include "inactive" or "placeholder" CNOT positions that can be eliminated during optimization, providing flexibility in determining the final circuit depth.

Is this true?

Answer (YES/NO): NO